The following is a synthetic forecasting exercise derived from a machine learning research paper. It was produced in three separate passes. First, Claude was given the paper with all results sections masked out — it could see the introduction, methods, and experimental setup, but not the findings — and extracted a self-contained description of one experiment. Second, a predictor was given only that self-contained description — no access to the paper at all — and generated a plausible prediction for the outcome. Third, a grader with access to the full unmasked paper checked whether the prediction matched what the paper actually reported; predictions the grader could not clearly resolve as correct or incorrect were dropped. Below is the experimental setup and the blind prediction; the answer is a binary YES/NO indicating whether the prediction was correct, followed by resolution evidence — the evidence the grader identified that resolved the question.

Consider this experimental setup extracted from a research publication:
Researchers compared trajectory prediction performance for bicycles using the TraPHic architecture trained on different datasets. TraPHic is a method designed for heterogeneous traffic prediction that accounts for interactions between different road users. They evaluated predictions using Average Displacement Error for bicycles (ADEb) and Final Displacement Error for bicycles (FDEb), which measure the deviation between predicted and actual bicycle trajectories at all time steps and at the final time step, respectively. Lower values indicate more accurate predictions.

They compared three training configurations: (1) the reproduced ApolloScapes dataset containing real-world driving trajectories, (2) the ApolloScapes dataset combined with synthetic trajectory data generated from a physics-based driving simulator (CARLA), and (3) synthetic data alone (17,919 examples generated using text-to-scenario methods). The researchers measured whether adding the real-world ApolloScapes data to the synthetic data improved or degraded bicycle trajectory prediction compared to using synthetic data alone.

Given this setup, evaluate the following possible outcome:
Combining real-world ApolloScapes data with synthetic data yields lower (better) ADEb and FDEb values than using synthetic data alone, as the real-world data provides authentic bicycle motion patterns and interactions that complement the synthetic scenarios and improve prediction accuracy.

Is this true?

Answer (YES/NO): NO